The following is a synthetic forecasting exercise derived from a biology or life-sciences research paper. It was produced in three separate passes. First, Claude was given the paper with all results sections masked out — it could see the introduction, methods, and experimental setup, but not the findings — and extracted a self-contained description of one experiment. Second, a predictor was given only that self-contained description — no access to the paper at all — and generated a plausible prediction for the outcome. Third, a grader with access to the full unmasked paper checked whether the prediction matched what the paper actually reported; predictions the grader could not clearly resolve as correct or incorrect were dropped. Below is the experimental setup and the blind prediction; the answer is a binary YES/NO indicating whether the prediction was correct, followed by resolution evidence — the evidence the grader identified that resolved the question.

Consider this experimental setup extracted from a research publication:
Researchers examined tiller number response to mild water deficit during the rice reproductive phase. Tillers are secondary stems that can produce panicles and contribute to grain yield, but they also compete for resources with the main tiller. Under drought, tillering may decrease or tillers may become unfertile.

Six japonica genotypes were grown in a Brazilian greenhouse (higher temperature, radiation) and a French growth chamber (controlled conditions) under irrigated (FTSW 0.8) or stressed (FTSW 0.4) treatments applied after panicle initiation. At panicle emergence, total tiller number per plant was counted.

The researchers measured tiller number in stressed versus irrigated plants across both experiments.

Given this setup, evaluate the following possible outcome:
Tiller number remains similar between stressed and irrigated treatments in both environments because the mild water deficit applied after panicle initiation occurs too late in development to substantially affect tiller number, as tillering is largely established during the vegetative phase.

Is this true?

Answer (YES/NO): NO